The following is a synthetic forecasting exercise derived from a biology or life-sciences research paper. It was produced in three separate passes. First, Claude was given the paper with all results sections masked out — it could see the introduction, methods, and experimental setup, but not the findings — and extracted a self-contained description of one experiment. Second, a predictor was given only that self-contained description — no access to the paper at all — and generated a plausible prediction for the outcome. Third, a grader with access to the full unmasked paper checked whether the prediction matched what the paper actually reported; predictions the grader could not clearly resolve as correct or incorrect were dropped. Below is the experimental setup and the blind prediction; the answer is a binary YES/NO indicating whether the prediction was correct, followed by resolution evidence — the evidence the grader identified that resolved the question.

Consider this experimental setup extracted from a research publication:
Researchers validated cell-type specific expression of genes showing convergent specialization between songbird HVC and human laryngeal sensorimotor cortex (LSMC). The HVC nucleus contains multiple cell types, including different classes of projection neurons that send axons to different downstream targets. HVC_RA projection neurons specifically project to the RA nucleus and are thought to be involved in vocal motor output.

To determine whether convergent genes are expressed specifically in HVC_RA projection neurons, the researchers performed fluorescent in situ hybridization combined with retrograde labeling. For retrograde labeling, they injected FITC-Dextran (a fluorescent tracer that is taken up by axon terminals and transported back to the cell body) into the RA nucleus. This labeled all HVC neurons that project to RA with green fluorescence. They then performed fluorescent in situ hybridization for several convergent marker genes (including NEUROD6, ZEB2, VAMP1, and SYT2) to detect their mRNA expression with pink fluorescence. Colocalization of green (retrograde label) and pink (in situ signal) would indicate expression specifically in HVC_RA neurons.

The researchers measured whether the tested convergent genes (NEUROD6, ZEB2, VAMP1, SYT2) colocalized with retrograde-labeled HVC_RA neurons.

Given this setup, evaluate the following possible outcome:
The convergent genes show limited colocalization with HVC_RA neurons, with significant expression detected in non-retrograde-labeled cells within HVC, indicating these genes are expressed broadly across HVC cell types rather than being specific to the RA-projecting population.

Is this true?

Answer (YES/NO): NO